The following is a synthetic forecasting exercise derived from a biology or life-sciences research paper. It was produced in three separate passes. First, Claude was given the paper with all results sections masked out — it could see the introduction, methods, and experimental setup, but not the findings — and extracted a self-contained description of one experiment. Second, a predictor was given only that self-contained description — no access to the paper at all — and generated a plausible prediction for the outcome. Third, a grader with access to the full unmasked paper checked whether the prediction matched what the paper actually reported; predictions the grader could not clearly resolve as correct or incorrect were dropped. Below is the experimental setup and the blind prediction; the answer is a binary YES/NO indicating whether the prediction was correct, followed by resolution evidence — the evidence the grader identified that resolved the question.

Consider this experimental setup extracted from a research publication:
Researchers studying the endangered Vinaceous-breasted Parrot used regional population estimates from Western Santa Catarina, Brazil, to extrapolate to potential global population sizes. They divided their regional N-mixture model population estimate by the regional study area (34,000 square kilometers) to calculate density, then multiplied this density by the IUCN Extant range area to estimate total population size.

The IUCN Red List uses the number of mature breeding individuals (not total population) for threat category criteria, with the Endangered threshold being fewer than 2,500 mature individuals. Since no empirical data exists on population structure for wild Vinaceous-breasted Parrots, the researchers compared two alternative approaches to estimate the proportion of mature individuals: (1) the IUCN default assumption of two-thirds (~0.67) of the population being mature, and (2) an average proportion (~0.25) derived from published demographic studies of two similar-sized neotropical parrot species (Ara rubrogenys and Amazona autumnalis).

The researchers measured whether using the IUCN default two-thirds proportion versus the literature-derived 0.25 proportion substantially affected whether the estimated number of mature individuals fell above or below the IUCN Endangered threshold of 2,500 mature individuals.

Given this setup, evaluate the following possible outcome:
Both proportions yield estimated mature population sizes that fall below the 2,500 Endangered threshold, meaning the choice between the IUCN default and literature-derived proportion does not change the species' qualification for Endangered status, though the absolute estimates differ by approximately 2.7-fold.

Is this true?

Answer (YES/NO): NO